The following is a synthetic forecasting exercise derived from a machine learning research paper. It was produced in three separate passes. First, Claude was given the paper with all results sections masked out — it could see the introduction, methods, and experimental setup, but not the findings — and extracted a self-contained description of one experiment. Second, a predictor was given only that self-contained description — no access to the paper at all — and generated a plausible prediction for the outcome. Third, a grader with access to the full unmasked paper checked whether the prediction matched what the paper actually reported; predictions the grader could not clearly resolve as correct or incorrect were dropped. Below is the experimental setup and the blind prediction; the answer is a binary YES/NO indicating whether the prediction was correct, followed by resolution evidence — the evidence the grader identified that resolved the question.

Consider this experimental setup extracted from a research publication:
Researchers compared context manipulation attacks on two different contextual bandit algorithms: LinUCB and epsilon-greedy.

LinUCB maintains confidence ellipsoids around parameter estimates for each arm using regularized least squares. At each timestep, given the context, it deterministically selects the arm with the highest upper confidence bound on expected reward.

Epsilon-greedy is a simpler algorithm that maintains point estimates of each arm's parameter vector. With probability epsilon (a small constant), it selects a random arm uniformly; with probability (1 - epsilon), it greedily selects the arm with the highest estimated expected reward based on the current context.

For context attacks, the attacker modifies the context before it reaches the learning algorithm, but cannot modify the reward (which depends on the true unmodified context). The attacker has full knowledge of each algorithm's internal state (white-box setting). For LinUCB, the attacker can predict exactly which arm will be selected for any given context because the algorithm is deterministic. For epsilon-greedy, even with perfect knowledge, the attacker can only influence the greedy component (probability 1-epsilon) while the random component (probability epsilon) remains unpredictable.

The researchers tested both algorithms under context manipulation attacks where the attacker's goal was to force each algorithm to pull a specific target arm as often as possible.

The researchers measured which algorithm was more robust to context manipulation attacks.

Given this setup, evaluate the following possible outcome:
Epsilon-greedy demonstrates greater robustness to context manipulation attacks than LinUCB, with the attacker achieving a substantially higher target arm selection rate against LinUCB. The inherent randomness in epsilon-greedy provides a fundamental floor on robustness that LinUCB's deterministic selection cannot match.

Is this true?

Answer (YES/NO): NO